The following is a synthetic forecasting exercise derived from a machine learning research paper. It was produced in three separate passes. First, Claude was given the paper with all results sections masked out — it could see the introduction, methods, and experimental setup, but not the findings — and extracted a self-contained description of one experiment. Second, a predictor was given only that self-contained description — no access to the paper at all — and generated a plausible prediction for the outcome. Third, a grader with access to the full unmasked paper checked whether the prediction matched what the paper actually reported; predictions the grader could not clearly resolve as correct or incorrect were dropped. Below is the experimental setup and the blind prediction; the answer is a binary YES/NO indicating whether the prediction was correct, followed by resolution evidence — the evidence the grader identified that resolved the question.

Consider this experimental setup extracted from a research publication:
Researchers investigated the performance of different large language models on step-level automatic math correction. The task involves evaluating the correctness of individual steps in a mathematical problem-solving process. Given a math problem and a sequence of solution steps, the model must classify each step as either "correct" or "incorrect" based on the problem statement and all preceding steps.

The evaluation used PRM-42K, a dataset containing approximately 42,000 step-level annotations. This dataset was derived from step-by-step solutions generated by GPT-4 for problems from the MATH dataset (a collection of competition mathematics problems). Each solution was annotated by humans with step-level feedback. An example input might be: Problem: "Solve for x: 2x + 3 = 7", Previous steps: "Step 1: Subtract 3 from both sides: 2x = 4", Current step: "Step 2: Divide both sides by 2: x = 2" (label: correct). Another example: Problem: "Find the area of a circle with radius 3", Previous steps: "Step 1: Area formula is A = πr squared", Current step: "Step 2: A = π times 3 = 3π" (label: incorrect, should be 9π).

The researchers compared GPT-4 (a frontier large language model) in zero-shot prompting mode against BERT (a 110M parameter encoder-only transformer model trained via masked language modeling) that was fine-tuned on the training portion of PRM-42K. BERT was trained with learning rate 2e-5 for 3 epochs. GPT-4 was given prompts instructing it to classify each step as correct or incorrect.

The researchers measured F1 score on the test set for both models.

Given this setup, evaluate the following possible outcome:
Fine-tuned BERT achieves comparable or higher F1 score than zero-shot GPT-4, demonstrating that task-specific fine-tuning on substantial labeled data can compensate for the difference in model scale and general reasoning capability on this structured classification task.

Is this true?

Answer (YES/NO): NO